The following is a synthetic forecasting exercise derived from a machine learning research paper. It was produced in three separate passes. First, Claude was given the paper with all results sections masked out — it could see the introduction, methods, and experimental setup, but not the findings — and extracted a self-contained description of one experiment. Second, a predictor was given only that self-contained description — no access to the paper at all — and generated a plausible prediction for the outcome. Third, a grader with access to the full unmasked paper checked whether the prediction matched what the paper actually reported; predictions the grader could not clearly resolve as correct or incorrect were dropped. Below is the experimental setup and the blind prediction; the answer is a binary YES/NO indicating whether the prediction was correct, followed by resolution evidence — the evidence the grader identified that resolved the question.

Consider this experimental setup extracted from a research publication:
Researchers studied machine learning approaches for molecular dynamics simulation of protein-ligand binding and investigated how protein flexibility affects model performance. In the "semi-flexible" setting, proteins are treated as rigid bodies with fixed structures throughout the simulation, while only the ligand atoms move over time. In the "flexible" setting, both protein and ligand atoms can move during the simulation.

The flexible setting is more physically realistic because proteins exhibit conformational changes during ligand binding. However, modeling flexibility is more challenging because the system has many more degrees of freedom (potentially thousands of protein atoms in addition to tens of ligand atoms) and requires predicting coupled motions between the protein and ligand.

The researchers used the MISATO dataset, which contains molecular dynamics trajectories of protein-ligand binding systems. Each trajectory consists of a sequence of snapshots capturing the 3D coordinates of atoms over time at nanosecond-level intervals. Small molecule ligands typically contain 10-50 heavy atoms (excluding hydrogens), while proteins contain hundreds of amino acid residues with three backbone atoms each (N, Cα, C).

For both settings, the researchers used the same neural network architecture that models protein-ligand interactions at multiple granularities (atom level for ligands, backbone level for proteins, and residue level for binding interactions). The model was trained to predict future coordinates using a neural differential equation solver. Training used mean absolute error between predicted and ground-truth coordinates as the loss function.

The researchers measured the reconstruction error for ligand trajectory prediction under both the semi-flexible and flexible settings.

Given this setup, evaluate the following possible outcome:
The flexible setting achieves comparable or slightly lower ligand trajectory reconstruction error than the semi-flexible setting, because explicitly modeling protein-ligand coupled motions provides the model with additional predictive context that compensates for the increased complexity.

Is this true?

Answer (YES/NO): NO